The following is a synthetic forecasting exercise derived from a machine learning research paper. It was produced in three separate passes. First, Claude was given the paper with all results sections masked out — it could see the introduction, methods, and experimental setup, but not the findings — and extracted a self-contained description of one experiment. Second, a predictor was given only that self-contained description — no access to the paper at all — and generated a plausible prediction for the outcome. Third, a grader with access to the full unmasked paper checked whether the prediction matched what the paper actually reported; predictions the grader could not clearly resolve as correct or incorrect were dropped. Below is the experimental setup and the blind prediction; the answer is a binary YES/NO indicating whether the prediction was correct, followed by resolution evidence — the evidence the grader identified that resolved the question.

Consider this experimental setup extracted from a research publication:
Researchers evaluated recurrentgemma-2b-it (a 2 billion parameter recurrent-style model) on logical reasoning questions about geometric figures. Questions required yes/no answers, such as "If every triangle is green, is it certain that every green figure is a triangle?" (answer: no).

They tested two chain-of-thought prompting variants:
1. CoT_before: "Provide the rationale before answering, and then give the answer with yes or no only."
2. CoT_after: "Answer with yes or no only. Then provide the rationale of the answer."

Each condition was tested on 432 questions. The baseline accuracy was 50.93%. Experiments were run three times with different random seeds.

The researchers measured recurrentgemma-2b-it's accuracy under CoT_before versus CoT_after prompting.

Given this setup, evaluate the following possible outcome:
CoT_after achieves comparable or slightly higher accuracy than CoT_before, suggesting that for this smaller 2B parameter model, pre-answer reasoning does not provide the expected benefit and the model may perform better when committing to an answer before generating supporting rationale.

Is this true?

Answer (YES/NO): NO